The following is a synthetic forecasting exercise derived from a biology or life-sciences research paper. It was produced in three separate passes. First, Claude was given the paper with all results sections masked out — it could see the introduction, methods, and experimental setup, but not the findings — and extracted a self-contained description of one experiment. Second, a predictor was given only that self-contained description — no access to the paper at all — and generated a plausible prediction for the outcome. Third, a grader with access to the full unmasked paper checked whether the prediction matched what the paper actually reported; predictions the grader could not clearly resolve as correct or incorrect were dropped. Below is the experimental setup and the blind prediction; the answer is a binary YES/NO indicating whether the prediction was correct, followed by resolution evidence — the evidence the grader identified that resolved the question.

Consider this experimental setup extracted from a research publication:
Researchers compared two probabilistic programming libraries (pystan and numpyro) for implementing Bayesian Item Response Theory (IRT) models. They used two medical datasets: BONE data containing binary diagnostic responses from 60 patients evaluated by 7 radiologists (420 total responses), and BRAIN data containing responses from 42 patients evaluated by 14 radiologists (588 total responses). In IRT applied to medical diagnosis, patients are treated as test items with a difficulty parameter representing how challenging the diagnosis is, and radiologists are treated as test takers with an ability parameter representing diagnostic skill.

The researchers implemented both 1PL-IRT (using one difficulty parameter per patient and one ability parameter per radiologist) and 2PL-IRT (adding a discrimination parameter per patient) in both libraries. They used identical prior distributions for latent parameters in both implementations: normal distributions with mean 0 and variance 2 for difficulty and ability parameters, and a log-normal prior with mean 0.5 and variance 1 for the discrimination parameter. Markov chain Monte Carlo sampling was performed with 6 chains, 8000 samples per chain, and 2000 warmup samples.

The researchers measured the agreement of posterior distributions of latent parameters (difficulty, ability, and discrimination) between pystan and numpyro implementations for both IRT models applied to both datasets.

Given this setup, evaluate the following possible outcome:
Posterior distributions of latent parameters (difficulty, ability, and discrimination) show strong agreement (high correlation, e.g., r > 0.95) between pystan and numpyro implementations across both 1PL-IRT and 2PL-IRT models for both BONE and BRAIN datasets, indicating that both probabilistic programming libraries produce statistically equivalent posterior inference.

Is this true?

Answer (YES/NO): YES